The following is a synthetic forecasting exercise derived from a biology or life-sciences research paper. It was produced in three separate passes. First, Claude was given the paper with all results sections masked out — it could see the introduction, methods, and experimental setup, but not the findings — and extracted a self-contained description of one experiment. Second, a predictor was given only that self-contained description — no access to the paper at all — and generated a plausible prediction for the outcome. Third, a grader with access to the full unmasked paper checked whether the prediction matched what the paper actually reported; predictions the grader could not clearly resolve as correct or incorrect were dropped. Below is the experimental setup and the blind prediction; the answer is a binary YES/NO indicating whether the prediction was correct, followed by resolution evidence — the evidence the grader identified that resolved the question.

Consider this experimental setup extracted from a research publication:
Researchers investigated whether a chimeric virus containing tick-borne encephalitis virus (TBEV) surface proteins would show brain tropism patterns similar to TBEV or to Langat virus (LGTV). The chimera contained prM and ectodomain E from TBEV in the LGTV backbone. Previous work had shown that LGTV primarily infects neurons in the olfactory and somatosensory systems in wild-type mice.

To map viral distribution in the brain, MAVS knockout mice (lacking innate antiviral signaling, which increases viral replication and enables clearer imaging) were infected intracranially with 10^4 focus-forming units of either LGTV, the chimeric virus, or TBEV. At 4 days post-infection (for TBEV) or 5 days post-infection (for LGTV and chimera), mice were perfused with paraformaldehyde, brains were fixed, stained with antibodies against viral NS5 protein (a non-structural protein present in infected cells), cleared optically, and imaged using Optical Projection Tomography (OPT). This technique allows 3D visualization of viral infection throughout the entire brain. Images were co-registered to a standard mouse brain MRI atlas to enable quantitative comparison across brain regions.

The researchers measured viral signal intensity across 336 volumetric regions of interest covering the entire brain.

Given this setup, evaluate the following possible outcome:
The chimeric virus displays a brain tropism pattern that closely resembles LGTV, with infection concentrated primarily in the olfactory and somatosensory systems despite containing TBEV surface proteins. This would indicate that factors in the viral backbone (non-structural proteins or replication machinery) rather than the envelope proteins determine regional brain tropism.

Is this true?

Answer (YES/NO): YES